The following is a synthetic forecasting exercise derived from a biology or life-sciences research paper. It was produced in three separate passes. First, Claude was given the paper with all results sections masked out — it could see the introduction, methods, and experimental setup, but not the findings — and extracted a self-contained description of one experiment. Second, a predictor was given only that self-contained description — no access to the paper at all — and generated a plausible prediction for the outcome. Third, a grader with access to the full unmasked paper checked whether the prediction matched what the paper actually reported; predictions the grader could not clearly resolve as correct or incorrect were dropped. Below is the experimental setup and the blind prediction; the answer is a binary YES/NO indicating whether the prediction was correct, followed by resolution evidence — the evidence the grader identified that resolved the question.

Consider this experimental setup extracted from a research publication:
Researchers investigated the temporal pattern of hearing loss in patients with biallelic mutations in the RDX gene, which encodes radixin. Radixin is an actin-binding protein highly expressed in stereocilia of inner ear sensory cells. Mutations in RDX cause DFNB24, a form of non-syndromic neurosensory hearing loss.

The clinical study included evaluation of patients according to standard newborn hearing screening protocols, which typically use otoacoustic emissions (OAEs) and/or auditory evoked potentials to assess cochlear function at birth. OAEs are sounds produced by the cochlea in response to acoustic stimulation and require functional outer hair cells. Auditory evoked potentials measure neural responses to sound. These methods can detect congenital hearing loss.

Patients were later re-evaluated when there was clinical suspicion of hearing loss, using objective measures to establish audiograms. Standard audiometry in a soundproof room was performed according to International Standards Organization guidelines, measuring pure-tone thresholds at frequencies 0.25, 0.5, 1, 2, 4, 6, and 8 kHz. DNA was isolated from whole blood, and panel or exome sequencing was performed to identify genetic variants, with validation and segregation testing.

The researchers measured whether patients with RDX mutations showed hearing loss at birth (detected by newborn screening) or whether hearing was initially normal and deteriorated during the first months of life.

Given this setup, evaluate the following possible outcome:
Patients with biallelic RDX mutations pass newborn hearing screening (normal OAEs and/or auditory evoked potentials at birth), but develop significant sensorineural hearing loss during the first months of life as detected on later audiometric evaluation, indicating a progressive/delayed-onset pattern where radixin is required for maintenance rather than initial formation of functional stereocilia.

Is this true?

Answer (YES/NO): YES